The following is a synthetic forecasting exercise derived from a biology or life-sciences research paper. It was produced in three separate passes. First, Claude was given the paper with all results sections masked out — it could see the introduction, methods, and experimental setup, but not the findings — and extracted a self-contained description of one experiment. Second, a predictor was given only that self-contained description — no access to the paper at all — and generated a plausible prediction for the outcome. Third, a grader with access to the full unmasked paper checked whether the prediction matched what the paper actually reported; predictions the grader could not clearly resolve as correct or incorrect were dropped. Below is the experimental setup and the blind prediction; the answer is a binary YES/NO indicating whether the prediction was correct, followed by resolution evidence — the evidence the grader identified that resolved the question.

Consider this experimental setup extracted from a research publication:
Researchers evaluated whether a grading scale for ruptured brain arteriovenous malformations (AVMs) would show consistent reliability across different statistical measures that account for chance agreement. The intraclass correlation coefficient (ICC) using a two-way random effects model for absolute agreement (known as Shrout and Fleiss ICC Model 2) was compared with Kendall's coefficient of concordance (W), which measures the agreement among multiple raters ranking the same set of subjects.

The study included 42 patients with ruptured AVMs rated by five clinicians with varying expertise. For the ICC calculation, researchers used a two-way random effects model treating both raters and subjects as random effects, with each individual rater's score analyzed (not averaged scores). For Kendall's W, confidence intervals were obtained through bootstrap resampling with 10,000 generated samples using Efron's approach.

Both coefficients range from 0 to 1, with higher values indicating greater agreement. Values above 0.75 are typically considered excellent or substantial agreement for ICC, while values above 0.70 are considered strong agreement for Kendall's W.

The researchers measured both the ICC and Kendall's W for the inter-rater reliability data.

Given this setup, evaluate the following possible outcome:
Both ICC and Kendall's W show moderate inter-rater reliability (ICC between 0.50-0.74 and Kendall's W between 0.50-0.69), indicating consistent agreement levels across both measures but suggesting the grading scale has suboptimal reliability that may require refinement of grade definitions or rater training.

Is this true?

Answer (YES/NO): NO